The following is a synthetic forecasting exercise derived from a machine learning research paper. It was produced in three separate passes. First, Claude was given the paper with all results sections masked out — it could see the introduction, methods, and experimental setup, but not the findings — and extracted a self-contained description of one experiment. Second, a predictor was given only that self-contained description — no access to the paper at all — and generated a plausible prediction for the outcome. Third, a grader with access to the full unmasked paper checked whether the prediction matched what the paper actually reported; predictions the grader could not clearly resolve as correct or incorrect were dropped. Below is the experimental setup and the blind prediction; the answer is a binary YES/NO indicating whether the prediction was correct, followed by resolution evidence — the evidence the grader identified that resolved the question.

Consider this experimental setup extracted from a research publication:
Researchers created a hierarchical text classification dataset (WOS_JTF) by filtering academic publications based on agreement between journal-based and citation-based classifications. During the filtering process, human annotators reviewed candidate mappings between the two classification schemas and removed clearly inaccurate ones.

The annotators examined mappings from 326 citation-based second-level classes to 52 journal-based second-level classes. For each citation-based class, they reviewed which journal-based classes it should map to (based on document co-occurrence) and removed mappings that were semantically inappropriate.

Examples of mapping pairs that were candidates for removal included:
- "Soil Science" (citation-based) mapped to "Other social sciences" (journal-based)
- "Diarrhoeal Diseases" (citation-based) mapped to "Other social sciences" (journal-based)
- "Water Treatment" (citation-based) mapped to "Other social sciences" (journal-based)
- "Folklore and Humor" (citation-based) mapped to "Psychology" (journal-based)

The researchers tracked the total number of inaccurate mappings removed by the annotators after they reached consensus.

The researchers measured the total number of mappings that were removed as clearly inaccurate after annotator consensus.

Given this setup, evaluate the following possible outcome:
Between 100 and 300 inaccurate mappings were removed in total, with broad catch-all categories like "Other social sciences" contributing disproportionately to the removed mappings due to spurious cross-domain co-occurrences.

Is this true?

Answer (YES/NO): NO